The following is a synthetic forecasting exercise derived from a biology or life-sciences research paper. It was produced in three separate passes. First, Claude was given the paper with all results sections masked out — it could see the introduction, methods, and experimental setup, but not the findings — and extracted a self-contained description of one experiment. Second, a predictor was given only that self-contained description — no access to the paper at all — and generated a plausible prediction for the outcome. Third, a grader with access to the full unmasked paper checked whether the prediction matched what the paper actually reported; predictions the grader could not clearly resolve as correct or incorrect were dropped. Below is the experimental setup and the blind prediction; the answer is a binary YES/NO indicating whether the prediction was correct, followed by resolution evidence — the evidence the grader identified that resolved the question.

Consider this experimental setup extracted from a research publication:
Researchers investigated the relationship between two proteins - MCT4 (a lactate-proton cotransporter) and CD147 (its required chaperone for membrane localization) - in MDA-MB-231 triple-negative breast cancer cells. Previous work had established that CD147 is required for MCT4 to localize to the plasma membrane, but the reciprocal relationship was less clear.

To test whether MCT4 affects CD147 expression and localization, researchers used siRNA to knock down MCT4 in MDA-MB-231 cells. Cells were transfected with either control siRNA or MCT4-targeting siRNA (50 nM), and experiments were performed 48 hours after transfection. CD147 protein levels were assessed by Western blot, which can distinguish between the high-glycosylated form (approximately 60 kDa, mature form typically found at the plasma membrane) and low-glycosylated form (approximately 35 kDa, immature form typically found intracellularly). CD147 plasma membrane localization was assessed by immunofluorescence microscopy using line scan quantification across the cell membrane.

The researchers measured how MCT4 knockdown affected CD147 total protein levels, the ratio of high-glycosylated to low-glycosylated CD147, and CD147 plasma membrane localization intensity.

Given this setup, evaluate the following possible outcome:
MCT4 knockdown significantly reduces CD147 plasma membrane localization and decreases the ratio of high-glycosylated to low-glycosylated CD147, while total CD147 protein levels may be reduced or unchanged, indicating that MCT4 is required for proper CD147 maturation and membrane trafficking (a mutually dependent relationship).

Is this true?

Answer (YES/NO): YES